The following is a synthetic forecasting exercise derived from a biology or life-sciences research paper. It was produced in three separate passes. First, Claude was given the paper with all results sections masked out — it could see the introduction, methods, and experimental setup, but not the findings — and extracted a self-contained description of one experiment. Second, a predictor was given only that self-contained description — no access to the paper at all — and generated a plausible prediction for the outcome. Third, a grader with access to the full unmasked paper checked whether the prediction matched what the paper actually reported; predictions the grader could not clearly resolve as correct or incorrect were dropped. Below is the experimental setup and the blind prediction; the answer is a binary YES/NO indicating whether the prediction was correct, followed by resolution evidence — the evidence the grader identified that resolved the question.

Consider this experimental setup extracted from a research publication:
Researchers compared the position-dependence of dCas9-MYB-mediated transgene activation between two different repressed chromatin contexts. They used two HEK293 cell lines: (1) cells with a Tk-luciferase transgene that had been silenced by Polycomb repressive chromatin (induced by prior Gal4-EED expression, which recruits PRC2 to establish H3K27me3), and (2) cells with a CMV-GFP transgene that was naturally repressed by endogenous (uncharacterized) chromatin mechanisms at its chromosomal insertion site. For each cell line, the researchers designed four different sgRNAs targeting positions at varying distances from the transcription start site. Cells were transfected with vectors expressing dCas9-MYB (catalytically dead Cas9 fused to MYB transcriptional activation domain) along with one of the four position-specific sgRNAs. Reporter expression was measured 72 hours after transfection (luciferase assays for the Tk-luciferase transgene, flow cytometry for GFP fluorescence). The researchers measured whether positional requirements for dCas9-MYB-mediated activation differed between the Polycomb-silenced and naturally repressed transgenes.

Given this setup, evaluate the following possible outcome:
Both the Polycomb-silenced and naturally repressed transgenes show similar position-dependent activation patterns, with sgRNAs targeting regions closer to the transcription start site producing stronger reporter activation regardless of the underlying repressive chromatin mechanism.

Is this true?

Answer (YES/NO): NO